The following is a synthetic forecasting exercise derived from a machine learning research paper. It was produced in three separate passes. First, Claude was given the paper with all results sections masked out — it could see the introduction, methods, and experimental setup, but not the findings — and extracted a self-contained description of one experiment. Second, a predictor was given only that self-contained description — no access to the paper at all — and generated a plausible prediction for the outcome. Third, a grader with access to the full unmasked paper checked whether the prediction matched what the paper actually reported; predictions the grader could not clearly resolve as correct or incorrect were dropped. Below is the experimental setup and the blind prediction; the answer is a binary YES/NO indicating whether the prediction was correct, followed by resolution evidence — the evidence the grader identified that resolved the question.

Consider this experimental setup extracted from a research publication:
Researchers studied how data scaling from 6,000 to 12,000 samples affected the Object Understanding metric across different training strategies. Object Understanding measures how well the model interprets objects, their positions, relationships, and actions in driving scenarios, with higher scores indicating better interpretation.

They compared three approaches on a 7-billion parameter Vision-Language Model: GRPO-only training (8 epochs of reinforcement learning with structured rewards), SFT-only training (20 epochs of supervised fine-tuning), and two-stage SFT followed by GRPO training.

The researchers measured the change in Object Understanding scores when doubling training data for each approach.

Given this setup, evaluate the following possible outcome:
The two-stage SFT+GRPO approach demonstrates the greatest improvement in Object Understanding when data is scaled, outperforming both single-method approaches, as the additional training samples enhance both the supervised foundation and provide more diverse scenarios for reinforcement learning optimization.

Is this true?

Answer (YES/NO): NO